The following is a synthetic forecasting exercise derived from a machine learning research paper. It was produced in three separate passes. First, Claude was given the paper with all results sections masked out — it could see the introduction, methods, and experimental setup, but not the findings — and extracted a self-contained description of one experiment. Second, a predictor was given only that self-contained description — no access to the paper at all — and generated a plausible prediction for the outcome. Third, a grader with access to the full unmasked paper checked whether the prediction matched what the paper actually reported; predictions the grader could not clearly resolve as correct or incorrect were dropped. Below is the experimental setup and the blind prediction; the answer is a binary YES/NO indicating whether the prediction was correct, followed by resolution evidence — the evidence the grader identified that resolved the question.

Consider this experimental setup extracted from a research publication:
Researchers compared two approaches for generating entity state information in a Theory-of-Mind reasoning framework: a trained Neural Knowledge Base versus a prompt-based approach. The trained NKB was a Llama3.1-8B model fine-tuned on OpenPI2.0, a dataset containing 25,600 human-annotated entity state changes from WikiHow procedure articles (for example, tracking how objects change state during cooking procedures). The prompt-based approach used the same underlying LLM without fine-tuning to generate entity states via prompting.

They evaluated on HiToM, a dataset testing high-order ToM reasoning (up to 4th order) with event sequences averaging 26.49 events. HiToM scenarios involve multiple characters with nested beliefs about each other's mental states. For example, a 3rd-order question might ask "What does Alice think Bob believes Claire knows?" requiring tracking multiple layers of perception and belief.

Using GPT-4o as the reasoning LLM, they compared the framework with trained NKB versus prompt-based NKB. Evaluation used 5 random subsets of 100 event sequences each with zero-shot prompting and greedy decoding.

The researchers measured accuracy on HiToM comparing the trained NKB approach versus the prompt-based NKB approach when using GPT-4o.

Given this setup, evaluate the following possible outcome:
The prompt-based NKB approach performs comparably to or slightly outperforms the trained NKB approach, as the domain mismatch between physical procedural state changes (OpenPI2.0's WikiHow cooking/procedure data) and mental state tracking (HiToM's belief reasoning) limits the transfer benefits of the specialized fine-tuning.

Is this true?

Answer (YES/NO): NO